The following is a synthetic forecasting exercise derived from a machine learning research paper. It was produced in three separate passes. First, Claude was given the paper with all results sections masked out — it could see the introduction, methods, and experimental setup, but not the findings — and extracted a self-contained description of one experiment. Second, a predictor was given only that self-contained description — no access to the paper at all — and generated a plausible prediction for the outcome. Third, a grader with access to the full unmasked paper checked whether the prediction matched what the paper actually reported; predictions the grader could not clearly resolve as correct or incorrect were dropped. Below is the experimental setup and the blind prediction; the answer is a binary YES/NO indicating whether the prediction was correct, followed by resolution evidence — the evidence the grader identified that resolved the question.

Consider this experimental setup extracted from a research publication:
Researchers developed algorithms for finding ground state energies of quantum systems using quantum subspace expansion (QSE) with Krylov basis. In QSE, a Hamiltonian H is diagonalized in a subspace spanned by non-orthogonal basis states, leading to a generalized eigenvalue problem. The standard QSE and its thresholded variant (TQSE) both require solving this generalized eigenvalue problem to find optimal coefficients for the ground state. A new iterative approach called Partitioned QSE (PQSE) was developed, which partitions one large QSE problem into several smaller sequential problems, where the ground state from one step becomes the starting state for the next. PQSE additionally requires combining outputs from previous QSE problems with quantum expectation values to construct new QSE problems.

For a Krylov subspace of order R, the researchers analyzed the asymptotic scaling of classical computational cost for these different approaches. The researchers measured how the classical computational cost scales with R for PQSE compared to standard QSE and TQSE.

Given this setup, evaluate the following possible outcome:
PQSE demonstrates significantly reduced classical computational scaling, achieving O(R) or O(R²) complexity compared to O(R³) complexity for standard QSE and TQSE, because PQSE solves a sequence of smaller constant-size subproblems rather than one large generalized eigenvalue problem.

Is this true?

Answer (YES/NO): NO